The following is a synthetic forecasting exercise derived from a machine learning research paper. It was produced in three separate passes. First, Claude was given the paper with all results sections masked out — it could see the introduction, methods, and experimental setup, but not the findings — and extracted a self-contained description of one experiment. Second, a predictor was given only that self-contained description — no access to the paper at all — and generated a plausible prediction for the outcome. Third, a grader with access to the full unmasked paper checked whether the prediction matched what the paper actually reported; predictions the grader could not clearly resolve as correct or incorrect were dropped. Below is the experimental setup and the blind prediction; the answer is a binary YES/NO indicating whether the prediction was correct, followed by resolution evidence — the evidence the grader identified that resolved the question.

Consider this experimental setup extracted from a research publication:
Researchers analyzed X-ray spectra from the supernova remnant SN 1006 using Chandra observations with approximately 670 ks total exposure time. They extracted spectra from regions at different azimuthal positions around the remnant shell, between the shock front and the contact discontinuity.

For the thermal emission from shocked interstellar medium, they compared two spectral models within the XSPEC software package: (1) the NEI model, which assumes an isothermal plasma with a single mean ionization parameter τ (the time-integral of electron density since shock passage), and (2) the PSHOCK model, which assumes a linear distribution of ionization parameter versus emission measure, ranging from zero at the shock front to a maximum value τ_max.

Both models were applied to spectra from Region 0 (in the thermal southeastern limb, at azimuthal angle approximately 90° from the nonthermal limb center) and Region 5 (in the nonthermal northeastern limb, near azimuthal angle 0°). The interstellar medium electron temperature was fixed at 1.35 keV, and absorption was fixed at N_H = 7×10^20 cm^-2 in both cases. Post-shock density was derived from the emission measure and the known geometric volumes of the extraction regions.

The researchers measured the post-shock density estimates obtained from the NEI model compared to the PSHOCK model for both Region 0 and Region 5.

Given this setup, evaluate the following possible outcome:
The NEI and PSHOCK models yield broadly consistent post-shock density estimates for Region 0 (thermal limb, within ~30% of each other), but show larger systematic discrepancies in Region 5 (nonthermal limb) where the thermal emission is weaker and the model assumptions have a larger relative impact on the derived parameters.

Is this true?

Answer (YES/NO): NO